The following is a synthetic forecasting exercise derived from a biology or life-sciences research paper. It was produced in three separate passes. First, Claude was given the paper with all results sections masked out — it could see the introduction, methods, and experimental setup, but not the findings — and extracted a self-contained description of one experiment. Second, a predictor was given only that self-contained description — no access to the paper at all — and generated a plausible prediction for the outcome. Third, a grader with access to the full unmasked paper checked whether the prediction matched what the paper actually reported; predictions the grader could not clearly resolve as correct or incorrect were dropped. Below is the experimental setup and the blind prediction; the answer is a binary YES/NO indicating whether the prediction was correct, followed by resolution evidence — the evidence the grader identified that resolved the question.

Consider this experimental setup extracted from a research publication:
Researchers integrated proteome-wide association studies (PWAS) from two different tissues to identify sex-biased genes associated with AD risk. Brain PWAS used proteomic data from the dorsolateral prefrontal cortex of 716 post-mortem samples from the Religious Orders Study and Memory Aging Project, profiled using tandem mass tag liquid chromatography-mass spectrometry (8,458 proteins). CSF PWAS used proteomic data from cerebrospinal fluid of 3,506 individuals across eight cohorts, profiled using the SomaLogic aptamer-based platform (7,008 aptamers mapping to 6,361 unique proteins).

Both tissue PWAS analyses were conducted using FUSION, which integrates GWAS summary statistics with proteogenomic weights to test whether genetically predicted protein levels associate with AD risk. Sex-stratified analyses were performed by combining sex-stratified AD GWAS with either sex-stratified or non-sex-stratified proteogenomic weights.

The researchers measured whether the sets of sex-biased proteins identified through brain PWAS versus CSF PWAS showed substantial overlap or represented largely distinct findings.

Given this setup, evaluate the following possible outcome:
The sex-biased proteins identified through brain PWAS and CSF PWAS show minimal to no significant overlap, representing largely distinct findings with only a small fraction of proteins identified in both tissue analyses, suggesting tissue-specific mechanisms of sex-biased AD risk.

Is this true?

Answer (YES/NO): YES